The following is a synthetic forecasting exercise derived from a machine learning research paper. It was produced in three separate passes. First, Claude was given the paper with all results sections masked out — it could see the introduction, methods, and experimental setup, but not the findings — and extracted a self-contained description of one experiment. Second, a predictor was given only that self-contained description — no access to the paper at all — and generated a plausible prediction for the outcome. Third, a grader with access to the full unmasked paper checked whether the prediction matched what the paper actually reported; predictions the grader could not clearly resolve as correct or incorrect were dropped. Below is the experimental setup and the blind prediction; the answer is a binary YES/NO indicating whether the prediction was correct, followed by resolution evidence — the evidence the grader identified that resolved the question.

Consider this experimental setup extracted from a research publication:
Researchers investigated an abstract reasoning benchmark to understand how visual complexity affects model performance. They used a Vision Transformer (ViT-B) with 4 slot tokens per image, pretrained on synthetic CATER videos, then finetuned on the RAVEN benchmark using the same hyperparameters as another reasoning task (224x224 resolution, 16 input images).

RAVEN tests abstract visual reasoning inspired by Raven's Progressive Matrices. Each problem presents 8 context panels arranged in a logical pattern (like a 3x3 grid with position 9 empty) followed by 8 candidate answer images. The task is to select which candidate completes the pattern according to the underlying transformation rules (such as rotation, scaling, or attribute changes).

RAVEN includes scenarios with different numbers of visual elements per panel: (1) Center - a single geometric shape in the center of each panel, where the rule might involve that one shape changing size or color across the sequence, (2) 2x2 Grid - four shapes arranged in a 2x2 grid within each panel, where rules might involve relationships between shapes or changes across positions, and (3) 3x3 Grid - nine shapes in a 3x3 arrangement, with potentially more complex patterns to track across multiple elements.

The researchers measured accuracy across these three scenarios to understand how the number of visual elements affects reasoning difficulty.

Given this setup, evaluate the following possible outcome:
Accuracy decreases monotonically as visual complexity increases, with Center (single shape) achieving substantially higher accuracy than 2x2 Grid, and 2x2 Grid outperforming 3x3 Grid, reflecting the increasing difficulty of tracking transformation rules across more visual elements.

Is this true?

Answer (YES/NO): YES